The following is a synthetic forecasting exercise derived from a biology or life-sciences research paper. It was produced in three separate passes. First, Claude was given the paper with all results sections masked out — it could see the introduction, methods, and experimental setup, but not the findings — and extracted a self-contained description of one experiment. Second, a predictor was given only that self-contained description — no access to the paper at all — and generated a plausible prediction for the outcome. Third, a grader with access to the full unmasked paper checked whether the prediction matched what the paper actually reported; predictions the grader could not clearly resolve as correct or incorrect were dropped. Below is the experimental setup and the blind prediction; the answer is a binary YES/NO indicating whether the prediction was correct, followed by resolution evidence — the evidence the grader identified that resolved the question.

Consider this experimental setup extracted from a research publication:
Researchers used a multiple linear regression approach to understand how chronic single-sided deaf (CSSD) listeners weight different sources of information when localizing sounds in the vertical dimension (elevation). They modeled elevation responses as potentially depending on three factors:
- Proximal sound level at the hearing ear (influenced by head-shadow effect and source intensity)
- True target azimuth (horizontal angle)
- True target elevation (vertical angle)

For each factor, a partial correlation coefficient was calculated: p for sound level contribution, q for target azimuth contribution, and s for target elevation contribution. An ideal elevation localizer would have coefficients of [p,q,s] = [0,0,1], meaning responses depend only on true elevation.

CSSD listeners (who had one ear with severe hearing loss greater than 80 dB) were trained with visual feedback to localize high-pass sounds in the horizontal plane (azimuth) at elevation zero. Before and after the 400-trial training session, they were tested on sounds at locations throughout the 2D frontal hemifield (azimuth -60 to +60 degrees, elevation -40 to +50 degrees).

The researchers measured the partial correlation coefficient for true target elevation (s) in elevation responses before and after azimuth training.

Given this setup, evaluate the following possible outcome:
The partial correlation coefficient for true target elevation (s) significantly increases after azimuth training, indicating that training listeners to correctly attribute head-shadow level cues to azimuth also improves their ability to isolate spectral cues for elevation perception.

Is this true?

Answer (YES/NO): NO